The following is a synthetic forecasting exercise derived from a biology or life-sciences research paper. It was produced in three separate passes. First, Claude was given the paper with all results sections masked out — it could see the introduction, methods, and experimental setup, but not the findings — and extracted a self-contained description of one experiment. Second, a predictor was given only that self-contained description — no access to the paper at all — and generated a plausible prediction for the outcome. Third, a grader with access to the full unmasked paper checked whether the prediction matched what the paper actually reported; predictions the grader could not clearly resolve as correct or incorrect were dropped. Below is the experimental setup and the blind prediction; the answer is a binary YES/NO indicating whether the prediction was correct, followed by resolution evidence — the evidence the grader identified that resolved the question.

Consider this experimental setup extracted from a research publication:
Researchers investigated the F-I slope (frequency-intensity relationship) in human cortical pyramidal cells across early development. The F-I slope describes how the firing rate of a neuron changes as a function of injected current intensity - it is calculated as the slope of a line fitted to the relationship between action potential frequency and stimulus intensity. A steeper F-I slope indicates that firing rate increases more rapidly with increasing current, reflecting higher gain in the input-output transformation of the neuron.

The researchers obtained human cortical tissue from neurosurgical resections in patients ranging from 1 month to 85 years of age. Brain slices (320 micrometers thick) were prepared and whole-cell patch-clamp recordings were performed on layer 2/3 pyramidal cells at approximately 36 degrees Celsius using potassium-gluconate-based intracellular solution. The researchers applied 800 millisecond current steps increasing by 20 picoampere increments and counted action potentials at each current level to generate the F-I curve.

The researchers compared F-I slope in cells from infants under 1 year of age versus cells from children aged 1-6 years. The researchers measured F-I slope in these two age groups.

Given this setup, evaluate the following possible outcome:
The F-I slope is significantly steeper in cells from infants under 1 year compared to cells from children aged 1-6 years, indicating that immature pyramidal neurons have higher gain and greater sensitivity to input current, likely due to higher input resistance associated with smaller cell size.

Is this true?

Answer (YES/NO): NO